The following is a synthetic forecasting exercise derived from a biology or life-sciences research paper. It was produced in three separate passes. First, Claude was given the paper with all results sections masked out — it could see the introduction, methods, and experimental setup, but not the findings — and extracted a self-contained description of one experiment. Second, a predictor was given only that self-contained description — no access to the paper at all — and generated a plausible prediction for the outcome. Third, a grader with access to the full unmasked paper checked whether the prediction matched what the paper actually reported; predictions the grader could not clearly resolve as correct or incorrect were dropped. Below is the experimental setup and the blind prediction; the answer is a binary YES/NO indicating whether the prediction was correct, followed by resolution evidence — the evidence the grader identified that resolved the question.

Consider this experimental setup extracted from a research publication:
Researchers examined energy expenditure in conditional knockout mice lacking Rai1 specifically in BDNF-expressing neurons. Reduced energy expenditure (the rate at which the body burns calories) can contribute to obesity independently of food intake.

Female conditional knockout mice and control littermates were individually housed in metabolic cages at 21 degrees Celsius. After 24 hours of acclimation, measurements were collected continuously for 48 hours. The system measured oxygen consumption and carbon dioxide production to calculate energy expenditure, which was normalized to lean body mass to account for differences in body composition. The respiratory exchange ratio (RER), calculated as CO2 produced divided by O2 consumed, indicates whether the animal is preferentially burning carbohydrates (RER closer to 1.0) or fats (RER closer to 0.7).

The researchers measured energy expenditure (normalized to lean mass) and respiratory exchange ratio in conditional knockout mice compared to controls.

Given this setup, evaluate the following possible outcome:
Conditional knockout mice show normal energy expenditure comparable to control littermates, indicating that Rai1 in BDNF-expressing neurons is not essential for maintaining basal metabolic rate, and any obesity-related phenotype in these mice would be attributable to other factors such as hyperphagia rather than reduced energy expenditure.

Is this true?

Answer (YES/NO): NO